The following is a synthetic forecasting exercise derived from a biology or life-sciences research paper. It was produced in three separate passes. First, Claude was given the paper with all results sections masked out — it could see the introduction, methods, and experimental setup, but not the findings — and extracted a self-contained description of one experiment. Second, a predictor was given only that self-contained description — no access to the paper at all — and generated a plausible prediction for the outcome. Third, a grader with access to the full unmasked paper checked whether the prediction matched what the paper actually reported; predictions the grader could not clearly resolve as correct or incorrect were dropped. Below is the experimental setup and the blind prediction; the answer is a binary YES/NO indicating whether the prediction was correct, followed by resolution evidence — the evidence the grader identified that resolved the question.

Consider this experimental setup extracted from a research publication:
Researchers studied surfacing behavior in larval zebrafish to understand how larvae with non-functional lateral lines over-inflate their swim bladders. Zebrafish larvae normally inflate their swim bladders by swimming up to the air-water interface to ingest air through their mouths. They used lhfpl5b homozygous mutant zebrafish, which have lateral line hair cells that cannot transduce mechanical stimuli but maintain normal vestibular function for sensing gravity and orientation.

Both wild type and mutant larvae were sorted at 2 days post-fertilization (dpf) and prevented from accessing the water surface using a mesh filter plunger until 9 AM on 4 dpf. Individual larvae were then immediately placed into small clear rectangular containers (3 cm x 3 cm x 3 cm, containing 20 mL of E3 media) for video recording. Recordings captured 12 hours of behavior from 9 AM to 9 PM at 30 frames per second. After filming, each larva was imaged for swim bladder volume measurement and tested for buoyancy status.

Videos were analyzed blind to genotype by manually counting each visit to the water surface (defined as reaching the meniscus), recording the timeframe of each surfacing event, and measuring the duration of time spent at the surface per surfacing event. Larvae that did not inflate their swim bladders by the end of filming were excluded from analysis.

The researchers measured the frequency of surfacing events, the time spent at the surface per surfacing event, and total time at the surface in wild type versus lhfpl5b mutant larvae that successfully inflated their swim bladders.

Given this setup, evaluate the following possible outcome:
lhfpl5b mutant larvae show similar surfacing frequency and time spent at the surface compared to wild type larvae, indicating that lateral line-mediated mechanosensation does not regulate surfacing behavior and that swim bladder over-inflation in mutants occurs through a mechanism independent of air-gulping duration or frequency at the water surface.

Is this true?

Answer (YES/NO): NO